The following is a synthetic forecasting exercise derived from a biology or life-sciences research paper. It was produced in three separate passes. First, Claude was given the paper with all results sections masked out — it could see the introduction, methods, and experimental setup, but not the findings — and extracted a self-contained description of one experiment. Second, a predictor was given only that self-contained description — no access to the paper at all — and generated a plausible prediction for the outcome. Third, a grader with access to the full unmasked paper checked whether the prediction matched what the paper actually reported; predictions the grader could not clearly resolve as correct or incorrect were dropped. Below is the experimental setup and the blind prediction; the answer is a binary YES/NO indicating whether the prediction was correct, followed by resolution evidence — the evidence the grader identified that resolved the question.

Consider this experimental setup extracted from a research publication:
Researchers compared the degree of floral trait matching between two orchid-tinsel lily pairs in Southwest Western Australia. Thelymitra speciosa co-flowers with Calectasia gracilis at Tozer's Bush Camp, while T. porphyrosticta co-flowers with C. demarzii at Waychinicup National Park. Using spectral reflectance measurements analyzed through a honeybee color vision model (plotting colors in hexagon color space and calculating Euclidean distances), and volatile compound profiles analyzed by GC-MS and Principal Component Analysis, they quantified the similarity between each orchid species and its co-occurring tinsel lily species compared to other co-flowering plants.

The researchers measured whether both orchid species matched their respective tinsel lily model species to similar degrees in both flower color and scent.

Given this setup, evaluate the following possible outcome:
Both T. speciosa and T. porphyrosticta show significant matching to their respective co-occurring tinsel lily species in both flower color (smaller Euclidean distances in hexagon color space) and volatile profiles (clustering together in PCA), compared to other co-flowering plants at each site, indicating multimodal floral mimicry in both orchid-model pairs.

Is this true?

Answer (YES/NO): NO